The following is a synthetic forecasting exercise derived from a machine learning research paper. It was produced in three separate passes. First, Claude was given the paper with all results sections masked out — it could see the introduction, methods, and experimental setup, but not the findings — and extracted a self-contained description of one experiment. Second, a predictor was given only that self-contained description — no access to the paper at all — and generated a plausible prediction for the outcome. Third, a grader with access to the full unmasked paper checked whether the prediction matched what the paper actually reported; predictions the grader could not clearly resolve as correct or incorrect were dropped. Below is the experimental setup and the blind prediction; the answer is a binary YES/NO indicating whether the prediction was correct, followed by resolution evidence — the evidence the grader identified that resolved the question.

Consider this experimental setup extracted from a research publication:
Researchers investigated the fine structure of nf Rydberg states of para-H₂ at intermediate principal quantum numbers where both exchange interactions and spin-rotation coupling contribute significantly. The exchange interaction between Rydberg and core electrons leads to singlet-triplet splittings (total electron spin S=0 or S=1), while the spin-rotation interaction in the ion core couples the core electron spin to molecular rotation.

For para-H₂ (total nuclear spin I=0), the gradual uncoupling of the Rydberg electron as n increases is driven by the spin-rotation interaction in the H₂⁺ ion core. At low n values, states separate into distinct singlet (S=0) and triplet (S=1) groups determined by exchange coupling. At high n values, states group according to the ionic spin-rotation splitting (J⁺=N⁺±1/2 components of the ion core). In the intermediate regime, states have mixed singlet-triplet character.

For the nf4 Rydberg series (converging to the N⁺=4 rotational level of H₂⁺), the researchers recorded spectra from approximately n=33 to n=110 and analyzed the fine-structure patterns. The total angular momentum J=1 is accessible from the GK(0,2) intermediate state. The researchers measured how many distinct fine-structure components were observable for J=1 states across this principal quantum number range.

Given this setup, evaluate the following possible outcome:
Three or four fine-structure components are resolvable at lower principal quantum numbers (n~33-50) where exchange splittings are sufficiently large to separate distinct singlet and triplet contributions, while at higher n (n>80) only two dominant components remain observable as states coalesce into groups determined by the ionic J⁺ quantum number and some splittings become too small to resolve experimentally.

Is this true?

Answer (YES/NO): NO